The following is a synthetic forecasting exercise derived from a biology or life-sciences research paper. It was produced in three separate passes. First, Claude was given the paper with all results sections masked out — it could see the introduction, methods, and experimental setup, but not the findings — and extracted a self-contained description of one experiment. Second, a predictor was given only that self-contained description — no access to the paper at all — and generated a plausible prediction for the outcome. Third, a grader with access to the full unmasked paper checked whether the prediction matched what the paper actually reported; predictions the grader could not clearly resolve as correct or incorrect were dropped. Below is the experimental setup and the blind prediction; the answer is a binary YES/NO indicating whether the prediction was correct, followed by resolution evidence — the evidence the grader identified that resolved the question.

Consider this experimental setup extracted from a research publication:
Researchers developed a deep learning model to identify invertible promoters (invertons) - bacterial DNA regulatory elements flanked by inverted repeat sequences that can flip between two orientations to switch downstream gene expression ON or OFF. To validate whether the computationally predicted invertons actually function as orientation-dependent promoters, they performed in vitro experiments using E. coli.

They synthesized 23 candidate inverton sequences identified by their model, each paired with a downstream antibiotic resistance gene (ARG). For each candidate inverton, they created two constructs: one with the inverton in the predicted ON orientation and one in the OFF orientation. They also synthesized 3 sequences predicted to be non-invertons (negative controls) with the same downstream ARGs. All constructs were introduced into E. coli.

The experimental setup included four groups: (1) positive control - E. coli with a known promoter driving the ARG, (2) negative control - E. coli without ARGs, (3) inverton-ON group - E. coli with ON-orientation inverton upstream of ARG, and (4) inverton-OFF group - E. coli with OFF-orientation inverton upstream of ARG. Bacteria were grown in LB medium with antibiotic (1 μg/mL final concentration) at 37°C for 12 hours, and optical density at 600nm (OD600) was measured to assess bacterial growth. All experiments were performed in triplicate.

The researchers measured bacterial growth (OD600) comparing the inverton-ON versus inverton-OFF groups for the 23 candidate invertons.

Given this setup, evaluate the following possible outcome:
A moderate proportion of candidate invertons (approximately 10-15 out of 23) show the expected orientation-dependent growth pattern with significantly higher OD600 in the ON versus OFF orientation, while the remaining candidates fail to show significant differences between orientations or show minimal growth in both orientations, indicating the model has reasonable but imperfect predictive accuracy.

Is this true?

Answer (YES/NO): NO